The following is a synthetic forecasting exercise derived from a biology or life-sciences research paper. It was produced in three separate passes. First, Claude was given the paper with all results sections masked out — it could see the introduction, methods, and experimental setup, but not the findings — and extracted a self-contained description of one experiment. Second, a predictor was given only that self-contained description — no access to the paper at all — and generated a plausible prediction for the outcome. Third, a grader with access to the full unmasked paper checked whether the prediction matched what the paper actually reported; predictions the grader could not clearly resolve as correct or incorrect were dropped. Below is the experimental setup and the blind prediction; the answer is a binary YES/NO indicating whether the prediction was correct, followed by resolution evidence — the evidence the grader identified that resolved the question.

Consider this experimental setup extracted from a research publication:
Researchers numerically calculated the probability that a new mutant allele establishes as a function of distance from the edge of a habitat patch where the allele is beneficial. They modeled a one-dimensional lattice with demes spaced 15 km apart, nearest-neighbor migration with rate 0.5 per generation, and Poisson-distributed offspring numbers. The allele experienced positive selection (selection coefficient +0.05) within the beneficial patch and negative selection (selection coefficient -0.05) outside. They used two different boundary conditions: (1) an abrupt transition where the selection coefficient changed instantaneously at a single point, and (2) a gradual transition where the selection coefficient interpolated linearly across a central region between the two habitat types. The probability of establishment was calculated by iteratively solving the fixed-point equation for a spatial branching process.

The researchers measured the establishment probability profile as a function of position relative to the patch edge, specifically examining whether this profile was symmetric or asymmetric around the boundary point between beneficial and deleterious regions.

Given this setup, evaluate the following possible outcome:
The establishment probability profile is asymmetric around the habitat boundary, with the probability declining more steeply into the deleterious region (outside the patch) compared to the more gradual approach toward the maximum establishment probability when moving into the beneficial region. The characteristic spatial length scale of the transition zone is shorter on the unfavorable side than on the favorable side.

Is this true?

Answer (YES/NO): NO